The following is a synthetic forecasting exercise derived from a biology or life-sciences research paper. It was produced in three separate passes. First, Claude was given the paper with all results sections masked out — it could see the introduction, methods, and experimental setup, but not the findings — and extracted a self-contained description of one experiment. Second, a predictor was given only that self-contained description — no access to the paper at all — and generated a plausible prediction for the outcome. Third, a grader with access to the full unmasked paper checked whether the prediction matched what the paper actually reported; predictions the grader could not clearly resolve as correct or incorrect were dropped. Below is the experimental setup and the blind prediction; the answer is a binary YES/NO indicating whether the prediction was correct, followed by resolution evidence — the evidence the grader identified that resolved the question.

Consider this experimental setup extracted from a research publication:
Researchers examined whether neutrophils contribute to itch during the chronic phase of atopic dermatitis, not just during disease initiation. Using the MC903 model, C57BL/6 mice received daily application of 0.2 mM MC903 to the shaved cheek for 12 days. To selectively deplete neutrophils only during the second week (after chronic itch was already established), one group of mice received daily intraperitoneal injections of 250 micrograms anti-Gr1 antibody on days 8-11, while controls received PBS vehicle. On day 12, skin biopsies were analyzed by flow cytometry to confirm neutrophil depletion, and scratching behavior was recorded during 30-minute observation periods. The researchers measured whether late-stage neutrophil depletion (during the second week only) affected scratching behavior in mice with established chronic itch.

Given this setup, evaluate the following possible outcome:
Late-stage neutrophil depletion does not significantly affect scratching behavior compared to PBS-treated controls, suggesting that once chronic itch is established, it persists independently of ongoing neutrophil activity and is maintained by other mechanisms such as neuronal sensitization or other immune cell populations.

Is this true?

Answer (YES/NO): NO